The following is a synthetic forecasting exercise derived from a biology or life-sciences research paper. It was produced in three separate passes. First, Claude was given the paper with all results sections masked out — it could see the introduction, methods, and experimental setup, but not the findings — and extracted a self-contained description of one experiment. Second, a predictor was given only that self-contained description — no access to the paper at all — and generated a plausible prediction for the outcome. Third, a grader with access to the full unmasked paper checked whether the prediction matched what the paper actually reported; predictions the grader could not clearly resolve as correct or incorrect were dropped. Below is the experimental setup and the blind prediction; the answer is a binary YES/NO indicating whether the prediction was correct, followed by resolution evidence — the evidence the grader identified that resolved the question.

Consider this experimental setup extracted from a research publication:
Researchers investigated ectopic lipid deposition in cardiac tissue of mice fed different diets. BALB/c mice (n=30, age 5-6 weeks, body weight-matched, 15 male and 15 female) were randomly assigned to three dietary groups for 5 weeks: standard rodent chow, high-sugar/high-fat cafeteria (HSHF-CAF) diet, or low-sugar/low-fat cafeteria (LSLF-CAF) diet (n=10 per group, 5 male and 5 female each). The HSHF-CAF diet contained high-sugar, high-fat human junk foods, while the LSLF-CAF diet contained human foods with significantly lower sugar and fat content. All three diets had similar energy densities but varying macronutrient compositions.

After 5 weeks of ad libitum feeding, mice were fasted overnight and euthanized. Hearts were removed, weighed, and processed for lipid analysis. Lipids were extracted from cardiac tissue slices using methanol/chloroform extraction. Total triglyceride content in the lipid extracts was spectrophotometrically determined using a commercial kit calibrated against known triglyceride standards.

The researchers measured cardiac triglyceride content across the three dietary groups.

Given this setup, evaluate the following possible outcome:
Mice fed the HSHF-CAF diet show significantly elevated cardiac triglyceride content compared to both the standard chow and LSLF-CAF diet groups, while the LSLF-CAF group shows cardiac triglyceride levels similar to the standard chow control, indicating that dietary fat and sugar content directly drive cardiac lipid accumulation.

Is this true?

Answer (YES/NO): NO